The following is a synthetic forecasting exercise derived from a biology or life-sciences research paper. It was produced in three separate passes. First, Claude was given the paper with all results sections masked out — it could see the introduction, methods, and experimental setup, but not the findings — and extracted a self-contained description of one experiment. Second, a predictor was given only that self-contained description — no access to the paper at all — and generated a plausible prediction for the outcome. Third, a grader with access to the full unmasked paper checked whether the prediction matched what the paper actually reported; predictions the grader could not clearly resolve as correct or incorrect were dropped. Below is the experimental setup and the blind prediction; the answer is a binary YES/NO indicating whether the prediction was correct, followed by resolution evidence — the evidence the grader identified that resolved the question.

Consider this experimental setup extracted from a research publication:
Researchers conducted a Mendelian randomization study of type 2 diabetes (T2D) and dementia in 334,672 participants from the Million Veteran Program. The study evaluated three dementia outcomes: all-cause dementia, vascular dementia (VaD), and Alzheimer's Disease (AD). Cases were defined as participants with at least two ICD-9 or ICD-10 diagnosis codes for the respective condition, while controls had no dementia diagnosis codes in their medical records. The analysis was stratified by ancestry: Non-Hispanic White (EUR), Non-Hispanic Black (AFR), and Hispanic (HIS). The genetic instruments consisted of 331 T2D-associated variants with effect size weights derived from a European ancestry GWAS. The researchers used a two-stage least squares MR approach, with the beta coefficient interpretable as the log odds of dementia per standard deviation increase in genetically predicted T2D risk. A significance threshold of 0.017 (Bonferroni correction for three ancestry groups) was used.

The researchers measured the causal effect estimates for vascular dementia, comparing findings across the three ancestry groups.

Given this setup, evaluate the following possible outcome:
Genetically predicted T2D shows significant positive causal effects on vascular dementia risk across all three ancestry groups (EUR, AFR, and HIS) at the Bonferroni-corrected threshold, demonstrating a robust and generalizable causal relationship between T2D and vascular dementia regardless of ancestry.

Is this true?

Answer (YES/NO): NO